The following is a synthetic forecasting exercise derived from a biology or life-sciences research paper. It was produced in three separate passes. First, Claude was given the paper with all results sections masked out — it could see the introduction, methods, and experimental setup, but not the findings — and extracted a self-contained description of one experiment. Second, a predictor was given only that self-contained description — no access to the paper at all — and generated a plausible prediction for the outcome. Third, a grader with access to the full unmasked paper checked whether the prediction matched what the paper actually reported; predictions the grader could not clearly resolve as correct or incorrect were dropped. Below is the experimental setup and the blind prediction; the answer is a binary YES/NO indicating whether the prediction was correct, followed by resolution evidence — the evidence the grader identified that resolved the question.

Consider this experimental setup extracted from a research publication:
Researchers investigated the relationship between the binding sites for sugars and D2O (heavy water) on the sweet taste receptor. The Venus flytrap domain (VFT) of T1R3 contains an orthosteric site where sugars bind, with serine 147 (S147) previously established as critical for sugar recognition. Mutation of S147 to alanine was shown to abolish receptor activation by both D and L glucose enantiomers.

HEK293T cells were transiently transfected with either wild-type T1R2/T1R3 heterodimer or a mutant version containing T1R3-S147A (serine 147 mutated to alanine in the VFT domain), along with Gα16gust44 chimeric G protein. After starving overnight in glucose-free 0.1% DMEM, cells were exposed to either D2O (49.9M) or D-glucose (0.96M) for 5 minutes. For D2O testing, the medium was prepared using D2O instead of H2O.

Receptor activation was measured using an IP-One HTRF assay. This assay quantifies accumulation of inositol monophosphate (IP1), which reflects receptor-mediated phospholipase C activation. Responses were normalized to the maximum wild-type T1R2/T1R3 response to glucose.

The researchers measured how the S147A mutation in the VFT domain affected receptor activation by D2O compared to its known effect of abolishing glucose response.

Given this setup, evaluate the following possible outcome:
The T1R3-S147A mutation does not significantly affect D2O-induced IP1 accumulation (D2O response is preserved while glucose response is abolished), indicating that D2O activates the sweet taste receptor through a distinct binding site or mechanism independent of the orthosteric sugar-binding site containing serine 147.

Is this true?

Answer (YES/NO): NO